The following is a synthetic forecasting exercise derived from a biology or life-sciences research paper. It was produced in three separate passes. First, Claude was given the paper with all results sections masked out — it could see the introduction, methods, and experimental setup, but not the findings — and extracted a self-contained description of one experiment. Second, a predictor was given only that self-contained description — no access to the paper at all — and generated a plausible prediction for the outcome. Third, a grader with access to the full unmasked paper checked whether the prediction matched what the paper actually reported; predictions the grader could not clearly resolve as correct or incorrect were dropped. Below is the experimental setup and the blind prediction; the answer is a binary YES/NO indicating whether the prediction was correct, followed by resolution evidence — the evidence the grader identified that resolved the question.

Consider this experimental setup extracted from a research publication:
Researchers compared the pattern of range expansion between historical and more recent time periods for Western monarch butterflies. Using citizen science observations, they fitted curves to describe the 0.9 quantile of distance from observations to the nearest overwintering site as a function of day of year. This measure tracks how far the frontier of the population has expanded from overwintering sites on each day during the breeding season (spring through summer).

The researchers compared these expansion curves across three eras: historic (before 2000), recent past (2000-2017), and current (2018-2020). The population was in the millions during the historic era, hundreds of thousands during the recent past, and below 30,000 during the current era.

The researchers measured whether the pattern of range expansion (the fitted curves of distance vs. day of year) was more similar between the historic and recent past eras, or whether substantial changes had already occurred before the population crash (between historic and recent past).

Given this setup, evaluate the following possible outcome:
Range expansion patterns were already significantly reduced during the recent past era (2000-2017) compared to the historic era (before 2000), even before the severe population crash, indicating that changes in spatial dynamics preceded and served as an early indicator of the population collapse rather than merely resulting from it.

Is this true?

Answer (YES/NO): NO